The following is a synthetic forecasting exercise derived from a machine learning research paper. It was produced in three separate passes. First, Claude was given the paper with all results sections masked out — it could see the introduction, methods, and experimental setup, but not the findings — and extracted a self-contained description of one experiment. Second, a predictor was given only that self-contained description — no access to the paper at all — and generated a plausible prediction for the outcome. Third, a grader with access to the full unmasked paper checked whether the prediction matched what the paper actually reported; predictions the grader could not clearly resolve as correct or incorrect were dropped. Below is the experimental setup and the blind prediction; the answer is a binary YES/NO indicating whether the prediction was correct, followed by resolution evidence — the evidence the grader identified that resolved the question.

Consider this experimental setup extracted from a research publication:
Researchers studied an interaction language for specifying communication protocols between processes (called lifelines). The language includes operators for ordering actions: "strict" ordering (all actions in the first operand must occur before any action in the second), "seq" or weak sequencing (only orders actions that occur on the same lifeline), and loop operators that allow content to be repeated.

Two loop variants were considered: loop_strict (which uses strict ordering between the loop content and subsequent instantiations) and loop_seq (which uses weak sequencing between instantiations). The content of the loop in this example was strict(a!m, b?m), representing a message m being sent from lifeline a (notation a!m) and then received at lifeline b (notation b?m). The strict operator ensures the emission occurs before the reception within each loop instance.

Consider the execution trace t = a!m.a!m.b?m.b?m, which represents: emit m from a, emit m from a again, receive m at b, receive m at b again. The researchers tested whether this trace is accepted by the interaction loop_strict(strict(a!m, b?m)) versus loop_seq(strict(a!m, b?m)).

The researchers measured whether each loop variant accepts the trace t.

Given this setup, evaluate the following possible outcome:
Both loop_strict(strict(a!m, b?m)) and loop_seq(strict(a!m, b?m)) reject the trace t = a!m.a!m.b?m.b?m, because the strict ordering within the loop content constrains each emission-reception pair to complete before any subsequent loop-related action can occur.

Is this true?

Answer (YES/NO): NO